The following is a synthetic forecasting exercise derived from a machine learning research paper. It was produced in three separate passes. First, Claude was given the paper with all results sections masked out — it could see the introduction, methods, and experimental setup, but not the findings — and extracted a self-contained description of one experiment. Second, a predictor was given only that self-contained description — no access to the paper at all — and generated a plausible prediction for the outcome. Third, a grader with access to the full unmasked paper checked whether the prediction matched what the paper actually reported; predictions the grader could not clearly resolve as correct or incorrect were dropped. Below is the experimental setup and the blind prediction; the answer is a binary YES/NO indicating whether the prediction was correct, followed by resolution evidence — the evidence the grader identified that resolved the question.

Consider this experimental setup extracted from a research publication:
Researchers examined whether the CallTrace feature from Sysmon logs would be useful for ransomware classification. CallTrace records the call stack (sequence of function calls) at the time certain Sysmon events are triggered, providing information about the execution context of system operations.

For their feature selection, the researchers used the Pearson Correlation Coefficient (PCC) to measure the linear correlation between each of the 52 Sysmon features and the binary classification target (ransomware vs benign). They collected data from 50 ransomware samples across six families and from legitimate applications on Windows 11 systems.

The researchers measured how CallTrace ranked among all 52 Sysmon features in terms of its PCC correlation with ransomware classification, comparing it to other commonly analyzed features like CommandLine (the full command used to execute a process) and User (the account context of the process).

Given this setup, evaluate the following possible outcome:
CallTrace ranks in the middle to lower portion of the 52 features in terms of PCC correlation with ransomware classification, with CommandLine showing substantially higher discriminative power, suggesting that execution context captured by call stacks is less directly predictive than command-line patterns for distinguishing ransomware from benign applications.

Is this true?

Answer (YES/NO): NO